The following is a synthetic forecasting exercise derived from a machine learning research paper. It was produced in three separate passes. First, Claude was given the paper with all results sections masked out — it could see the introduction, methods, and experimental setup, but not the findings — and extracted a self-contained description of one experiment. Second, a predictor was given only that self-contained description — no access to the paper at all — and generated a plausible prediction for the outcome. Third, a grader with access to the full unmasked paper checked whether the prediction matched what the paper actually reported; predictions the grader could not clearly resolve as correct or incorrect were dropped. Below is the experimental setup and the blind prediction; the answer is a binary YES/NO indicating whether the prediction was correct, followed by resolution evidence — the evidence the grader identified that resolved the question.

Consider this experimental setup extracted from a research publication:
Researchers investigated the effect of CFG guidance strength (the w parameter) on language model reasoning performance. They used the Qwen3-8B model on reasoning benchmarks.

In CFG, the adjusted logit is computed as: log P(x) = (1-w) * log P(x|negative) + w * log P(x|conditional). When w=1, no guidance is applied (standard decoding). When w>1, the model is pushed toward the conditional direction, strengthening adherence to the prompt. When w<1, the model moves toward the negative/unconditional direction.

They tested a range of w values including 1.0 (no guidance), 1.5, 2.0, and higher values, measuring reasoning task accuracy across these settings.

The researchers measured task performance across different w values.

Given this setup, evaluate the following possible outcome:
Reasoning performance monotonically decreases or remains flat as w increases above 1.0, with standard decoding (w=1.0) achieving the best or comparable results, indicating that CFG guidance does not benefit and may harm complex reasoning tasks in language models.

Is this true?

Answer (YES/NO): NO